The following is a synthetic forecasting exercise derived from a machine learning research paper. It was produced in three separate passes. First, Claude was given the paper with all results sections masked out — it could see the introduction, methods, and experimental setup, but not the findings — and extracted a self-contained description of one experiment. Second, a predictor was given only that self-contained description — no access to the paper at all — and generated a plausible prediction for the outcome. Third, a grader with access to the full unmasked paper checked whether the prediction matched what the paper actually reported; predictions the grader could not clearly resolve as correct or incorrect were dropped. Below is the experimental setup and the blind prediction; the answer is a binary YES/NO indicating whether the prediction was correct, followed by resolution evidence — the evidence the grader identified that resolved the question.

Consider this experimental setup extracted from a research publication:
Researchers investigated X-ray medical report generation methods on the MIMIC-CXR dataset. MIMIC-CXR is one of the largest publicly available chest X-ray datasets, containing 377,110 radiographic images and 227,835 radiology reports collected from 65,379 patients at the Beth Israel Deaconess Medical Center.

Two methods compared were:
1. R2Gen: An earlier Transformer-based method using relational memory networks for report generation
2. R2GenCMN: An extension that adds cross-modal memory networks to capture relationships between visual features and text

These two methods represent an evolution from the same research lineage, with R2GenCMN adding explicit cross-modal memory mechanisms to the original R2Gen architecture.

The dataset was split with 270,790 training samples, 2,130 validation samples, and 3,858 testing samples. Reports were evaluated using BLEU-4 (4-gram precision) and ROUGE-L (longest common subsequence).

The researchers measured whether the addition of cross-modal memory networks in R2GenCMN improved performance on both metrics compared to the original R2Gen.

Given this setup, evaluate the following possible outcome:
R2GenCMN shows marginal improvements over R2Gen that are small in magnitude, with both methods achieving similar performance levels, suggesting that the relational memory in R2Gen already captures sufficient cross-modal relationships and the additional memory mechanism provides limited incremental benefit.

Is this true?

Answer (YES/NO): YES